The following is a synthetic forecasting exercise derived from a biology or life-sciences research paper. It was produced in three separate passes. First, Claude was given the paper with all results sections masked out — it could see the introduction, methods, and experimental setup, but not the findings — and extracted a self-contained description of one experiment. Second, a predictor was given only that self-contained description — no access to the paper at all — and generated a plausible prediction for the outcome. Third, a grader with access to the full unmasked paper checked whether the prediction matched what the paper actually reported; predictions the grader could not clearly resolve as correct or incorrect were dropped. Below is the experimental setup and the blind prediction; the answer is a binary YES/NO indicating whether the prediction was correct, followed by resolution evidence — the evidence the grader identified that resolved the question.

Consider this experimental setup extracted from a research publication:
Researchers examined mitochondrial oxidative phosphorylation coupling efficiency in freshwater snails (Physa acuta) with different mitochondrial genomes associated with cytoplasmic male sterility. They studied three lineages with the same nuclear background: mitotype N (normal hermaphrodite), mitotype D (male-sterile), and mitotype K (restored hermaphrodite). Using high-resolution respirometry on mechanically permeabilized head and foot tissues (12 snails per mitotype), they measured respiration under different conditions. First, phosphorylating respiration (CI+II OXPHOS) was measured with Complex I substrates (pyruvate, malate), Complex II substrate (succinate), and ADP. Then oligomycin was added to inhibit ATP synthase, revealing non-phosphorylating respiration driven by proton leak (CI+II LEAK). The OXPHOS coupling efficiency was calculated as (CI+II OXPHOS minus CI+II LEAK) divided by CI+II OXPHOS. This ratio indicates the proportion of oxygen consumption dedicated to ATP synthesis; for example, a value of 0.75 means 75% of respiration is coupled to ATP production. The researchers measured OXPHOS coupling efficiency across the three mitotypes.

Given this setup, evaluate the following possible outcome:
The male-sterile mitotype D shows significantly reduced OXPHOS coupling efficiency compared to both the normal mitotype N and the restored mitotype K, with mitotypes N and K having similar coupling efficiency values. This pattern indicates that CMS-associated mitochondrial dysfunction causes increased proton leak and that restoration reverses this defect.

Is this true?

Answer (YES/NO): NO